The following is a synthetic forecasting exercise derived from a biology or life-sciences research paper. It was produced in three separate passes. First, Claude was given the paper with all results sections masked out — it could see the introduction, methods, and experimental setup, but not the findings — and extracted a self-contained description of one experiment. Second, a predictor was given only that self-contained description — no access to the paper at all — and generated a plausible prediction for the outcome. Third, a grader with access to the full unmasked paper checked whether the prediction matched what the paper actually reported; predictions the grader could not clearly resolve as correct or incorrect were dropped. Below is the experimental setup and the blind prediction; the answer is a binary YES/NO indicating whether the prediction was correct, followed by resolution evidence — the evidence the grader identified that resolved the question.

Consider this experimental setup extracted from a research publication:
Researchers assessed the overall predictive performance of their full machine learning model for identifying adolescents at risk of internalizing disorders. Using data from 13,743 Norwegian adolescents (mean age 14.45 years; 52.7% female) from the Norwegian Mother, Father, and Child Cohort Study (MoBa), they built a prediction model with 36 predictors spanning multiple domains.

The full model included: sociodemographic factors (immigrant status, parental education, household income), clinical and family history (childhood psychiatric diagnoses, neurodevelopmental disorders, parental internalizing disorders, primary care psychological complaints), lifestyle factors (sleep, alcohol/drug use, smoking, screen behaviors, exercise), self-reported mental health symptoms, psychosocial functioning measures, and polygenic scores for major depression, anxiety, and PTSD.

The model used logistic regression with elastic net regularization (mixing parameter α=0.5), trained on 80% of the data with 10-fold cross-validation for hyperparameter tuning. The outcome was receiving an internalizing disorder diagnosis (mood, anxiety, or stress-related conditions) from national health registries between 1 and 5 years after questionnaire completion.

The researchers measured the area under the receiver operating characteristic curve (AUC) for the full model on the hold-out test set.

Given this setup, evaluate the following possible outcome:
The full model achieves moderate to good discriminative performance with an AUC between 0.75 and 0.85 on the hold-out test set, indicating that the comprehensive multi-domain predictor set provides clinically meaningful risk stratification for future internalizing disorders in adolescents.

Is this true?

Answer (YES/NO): NO